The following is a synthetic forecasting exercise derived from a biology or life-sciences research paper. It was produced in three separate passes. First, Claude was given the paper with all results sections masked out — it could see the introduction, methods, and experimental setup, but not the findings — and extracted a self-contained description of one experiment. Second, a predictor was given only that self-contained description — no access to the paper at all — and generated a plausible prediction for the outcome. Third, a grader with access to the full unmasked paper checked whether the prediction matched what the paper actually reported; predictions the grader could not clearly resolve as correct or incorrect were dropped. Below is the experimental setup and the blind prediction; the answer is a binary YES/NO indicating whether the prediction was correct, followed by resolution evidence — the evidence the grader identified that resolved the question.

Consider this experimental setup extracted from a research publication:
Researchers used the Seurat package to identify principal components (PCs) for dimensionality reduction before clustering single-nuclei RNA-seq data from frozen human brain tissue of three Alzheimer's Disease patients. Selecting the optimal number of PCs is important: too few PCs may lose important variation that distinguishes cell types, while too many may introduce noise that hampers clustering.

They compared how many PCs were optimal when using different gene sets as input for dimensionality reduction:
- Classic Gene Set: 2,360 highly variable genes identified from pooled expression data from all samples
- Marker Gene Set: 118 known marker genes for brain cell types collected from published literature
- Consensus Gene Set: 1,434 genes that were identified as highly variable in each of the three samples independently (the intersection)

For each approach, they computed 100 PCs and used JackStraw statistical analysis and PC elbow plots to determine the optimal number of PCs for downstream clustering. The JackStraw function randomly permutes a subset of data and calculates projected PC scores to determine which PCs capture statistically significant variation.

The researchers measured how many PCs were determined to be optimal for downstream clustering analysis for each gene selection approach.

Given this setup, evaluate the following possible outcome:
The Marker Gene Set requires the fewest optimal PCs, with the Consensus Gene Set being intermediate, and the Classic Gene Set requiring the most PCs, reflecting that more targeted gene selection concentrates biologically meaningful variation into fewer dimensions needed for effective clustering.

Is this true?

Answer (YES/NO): NO